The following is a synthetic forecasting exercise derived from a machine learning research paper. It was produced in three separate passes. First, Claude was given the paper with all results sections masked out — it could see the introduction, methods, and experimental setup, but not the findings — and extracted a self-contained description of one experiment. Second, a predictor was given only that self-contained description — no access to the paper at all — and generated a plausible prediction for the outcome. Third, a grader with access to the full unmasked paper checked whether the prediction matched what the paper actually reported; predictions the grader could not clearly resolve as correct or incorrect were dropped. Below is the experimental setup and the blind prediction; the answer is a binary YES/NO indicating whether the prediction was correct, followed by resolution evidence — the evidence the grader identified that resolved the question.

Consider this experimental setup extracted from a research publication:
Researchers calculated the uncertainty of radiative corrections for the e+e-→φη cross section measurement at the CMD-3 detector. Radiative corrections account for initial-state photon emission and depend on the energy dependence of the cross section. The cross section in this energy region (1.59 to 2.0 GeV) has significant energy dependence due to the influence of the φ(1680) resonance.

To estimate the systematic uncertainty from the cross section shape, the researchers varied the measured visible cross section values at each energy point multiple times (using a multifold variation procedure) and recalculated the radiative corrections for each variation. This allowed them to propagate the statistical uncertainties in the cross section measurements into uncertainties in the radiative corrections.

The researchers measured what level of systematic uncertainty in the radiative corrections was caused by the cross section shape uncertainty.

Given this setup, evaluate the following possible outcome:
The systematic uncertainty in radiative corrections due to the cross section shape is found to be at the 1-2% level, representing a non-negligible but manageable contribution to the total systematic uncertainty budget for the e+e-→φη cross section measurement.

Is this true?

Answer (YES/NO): YES